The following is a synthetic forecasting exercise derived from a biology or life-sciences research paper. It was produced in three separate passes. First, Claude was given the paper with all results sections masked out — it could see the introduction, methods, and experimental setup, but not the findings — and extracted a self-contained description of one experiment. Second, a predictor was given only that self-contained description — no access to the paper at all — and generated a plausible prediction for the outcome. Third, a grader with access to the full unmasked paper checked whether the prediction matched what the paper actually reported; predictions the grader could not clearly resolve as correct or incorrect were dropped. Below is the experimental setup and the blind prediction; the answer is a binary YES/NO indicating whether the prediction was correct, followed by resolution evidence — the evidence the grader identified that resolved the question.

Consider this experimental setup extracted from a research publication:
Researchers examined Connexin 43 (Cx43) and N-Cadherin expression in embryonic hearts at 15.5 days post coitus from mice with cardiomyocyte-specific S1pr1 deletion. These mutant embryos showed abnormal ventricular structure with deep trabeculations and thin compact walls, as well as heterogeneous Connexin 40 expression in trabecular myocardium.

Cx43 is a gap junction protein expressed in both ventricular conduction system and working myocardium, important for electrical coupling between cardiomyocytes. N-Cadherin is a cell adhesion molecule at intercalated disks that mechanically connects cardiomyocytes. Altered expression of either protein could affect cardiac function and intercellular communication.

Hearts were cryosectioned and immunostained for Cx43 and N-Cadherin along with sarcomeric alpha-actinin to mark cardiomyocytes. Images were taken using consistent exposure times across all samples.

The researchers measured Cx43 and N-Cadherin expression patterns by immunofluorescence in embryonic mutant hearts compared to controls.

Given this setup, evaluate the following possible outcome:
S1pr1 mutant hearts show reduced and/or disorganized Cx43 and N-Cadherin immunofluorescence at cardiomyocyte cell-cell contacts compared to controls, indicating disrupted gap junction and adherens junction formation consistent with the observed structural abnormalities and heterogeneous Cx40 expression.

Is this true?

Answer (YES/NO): NO